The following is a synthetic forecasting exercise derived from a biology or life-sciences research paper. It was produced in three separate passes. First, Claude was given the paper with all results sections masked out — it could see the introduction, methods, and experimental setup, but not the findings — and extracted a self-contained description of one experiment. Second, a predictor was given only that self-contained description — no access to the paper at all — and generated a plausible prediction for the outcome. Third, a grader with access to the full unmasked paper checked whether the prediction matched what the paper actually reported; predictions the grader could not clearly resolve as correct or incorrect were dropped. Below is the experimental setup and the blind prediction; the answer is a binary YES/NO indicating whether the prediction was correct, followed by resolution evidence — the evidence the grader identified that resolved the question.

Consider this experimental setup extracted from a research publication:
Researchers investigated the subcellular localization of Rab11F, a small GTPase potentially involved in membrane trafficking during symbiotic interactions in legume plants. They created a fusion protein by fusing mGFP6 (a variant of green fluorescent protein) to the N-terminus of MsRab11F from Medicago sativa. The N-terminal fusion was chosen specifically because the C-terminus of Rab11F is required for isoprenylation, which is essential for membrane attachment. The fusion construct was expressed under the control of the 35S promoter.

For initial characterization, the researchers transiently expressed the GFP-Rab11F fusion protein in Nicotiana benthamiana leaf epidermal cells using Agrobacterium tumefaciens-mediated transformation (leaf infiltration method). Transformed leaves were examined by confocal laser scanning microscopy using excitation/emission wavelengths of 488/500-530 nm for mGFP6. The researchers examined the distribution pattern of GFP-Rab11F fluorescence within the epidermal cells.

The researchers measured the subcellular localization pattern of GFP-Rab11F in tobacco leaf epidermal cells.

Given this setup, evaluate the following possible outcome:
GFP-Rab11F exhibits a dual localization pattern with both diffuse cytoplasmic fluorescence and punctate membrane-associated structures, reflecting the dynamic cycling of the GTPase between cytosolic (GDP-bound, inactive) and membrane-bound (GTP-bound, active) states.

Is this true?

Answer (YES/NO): NO